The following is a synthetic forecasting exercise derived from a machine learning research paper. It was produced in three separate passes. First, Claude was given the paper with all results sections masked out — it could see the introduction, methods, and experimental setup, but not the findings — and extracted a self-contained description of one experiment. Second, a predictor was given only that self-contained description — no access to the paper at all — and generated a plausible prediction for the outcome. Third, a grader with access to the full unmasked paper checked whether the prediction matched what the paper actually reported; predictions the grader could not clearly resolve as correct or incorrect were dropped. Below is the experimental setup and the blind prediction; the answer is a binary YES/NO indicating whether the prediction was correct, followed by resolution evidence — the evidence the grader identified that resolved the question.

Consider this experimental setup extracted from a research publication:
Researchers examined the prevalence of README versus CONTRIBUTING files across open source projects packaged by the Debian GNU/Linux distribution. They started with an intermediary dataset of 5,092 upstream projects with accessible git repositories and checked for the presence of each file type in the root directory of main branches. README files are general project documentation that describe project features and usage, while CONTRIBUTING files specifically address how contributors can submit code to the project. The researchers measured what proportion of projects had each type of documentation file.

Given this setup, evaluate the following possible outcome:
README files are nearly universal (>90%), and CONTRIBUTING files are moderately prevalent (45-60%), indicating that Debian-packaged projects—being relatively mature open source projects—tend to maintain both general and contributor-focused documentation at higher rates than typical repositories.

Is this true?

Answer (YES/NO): NO